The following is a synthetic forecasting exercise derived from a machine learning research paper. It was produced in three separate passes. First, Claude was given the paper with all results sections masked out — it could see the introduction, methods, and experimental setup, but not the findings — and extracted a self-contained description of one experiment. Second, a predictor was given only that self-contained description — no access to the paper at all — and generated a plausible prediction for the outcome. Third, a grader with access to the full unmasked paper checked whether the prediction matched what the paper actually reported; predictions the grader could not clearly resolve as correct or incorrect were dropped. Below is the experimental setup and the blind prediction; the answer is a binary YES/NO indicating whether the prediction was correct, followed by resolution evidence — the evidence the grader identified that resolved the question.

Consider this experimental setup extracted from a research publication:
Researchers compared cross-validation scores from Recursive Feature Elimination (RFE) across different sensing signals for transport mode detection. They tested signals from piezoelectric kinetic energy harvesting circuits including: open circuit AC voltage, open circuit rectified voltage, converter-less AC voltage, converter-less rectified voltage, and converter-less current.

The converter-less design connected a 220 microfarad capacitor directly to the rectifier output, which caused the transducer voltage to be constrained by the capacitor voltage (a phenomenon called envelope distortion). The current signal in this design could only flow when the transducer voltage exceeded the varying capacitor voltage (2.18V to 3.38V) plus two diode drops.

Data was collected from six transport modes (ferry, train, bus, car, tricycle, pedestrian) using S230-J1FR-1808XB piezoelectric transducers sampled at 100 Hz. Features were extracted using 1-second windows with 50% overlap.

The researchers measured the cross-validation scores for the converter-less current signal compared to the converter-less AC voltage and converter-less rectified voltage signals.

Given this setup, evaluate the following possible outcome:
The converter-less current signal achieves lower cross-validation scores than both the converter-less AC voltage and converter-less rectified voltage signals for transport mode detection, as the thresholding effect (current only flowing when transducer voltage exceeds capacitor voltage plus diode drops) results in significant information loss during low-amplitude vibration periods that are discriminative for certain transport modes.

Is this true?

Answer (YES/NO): YES